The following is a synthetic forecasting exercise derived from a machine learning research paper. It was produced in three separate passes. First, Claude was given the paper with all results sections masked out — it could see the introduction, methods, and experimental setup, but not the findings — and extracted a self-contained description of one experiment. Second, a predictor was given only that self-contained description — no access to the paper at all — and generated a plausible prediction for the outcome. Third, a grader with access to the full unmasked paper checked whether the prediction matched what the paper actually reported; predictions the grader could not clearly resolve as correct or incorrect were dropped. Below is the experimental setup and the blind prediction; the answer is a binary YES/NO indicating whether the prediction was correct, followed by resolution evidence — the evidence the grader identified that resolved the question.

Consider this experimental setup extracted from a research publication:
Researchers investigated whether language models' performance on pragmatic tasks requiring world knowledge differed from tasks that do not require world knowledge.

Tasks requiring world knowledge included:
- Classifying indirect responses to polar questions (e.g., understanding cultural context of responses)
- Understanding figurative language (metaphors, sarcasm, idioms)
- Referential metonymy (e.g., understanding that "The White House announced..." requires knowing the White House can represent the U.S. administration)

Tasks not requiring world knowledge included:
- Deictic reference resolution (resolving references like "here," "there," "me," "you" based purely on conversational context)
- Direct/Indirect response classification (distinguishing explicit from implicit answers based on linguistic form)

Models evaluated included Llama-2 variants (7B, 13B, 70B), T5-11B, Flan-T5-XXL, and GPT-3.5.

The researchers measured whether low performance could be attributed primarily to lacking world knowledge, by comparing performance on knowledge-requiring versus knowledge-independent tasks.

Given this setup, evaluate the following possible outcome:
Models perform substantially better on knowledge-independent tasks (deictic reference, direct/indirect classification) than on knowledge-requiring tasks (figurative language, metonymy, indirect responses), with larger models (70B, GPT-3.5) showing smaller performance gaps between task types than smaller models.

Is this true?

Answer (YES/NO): NO